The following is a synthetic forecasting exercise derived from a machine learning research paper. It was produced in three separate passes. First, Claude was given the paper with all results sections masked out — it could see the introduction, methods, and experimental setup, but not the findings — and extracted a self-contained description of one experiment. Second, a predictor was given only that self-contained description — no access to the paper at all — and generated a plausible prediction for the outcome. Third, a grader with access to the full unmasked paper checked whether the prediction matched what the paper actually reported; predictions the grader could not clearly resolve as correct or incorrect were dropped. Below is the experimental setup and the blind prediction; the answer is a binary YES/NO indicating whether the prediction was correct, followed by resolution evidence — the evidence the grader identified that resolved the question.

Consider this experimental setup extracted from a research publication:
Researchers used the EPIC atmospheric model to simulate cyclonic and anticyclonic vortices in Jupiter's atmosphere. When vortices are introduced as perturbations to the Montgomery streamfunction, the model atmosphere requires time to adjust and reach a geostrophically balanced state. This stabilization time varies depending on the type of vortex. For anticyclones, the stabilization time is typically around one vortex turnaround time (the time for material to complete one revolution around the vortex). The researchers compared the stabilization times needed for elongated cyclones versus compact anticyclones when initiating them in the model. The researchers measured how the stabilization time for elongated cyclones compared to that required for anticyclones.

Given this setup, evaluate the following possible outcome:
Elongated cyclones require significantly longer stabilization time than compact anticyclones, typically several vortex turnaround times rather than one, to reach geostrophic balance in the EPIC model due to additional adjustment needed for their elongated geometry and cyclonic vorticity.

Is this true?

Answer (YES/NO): YES